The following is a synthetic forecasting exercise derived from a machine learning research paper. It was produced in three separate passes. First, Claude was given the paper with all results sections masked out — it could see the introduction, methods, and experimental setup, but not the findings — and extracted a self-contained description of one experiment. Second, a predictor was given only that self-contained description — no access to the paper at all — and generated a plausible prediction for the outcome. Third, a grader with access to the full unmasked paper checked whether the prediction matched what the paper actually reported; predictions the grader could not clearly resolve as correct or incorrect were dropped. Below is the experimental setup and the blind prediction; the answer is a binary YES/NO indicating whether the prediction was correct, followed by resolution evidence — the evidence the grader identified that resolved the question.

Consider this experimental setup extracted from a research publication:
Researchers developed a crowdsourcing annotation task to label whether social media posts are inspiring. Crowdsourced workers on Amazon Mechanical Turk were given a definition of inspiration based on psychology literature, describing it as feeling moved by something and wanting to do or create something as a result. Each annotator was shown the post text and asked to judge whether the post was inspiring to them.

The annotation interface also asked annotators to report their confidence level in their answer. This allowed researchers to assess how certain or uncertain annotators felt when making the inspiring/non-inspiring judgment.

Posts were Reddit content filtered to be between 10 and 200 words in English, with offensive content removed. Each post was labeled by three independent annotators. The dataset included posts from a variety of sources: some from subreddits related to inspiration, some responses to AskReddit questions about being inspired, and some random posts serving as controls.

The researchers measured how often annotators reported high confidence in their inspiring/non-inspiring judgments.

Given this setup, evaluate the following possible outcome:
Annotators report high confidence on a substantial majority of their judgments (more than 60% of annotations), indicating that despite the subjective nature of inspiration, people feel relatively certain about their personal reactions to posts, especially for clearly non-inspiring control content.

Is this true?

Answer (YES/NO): YES